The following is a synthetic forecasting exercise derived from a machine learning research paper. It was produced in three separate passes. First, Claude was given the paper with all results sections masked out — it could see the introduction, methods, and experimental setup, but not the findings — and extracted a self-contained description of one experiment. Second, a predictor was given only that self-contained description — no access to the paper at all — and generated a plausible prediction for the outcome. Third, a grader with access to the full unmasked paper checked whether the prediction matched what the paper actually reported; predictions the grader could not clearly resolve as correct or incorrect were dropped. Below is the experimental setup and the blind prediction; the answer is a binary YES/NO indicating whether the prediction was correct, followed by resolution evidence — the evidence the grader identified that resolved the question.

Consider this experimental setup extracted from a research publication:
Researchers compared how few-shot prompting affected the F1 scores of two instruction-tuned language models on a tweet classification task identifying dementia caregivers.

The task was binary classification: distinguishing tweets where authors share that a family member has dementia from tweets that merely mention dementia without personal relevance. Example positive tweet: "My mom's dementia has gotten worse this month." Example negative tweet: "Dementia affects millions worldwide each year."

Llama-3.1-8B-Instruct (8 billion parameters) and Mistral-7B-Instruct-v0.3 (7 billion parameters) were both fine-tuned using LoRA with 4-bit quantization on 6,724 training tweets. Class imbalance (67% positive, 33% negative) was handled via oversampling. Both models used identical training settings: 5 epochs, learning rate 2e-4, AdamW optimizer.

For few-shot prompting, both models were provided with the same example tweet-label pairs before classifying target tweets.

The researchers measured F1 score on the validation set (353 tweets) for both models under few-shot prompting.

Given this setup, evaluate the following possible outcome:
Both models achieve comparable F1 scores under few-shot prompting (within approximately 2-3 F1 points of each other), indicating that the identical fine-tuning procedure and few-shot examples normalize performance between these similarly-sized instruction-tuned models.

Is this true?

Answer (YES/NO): NO